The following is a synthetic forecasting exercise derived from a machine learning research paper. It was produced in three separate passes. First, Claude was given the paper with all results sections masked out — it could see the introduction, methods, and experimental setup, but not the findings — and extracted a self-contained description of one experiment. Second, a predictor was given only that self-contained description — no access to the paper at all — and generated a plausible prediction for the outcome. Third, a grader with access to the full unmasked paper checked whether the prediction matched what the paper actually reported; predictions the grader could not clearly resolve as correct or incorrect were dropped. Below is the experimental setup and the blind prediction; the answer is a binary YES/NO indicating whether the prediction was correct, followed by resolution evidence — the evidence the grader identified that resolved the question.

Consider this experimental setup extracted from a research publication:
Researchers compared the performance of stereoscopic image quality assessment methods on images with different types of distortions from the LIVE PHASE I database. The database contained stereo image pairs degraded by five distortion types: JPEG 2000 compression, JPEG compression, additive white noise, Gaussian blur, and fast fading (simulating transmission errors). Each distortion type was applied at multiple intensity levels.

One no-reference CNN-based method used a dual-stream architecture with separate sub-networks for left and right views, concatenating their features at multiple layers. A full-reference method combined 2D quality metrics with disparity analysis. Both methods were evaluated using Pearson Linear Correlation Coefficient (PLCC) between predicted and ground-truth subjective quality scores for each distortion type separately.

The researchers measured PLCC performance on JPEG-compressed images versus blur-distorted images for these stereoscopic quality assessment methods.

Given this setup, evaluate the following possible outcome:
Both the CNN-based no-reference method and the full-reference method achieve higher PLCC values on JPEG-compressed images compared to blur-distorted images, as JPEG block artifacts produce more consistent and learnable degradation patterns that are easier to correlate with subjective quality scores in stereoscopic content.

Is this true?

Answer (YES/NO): NO